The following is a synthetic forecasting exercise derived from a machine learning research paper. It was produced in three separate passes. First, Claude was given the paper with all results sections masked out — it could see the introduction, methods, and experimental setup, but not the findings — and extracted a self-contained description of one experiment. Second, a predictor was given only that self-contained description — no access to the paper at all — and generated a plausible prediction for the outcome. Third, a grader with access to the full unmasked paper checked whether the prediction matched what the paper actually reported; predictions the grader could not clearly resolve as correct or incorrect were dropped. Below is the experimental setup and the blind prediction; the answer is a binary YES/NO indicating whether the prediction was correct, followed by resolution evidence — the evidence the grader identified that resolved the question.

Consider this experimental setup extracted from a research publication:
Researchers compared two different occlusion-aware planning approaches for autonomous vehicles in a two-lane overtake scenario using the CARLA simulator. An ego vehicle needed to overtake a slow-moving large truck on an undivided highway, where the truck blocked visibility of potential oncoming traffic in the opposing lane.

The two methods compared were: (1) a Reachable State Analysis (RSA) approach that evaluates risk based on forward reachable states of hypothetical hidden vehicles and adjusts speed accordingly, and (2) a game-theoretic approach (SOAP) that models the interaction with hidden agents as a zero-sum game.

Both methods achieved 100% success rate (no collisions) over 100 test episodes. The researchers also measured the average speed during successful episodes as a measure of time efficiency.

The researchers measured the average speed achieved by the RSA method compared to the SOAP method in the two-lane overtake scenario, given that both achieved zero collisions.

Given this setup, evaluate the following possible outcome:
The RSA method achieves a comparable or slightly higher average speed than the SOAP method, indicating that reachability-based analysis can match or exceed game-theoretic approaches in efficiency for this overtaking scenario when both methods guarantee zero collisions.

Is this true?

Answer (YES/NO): NO